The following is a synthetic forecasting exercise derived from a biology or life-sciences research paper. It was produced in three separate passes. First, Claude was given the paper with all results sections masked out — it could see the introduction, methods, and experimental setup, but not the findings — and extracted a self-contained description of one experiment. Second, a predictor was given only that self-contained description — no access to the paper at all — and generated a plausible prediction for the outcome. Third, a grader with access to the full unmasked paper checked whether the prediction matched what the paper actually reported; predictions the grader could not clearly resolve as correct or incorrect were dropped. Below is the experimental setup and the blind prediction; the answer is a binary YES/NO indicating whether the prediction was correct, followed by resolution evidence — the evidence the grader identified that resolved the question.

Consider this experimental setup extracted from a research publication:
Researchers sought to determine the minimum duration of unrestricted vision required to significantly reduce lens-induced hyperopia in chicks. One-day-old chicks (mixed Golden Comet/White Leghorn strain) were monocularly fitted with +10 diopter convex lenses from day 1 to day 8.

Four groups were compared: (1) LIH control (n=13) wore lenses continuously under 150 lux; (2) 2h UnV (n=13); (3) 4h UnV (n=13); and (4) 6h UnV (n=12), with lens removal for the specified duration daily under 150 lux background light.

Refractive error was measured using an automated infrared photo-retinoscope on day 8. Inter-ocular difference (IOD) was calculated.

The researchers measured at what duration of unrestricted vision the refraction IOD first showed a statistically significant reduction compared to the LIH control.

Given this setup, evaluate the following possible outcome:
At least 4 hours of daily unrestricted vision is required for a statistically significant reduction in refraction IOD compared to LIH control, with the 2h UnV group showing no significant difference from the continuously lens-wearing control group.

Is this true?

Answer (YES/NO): YES